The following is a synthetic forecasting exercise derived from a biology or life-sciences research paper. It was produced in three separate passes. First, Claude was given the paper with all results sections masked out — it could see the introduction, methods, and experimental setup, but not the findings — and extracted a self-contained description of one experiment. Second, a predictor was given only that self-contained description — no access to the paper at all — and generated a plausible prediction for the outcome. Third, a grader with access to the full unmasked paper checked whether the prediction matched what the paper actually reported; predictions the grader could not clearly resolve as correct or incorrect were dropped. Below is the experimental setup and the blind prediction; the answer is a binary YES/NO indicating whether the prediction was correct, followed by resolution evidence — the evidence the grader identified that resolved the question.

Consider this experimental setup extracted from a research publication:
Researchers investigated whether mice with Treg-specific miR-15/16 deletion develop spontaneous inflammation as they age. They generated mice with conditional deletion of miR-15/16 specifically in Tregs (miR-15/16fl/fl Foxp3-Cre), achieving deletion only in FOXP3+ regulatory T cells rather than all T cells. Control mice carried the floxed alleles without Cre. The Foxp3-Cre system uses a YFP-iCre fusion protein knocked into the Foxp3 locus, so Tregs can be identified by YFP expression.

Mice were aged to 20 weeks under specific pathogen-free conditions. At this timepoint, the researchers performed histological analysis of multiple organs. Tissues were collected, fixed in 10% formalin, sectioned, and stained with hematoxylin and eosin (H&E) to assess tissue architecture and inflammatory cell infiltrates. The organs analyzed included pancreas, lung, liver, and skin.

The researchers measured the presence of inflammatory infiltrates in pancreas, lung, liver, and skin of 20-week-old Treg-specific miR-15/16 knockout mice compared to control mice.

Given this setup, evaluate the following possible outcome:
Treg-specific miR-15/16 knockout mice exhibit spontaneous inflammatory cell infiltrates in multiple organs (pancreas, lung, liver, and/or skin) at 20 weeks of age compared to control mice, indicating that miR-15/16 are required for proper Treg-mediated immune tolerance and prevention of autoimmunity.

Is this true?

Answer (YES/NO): YES